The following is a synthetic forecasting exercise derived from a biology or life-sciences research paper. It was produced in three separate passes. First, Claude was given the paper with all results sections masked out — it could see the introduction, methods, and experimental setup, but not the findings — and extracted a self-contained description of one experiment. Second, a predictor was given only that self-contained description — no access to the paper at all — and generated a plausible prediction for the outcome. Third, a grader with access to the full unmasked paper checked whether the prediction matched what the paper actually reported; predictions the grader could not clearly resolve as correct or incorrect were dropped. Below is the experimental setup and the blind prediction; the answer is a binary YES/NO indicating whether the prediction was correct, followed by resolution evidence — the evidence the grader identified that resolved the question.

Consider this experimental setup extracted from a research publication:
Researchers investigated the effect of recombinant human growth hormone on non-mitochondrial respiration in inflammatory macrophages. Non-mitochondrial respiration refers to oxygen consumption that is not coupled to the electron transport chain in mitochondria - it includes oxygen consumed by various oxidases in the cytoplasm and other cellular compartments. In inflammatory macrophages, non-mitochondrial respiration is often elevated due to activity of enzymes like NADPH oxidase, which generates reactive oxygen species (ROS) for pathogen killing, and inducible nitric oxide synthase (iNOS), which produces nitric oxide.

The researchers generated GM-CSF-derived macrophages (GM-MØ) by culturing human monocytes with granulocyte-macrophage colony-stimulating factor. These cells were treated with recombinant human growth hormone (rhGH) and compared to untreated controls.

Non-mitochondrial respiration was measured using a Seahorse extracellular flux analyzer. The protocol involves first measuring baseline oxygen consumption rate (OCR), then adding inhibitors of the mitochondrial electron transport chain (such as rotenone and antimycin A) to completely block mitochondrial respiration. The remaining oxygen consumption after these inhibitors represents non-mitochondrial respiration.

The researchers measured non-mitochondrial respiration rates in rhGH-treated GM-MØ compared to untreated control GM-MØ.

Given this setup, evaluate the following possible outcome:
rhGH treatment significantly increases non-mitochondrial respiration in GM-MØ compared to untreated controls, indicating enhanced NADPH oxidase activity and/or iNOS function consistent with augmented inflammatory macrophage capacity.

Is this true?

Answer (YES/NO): NO